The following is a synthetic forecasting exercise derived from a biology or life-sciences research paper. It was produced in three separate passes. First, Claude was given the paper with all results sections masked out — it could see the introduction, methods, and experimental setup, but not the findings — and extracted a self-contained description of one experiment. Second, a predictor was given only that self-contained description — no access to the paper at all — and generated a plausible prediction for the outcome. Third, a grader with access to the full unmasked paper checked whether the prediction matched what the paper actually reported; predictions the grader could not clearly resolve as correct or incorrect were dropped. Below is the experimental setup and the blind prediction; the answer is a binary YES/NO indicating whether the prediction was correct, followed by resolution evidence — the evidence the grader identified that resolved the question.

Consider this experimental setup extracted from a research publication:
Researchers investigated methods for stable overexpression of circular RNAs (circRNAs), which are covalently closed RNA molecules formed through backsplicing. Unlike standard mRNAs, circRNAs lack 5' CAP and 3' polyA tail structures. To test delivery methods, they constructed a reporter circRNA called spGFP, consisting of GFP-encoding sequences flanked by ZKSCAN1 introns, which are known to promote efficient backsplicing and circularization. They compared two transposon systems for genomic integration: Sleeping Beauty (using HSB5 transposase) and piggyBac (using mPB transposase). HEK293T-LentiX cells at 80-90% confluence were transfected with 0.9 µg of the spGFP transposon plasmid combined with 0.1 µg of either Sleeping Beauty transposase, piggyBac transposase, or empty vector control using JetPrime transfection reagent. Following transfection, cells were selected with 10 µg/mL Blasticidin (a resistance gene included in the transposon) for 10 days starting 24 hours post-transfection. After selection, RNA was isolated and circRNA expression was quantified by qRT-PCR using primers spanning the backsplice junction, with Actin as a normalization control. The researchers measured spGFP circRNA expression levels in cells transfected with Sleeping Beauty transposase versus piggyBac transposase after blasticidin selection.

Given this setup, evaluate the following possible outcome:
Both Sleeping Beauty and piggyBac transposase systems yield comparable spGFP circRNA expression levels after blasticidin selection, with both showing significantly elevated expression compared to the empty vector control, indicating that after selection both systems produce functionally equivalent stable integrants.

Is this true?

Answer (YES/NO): NO